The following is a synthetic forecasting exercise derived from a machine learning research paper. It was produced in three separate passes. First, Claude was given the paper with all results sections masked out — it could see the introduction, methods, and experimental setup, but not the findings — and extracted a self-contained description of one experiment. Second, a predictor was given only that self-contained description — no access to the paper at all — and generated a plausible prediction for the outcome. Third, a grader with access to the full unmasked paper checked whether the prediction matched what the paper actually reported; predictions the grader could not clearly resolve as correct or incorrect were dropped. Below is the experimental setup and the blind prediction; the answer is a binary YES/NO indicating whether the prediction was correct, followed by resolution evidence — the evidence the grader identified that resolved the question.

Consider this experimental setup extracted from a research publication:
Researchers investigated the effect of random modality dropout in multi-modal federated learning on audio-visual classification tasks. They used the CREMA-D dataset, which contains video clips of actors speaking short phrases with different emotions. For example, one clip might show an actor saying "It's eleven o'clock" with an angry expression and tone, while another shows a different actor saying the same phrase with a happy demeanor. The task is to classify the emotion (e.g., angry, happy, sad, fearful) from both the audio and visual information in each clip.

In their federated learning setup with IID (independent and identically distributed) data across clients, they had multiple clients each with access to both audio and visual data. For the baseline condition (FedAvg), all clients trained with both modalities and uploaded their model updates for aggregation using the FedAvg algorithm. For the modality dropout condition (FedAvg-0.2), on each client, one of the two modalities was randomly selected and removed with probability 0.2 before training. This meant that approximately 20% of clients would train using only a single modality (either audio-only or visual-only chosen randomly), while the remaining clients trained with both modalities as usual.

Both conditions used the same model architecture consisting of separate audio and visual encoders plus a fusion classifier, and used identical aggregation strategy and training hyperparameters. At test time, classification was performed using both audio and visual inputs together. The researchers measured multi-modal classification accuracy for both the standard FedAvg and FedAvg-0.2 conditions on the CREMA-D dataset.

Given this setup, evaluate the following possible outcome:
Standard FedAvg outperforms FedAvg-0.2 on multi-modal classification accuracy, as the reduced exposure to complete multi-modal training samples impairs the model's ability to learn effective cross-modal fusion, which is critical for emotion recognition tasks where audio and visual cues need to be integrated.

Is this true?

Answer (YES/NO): NO